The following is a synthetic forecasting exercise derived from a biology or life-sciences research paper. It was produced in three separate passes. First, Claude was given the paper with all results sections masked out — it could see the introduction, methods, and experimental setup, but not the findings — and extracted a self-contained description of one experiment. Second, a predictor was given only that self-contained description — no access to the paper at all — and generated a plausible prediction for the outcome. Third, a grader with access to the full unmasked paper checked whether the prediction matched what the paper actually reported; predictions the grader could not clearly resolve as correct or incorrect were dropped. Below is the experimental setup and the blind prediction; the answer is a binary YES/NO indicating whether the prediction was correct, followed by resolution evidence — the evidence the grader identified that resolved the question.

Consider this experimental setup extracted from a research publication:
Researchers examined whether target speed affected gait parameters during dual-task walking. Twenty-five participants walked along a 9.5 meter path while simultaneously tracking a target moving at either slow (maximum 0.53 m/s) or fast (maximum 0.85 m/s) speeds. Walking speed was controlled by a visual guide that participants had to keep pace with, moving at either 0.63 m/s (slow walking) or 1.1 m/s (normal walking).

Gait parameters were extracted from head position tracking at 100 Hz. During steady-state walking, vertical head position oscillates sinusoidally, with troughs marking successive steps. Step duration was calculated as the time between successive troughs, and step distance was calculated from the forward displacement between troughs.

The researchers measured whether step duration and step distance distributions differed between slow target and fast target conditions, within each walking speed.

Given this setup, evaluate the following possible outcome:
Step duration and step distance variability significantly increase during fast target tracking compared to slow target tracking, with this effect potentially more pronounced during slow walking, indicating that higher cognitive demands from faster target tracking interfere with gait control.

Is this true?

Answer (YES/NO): NO